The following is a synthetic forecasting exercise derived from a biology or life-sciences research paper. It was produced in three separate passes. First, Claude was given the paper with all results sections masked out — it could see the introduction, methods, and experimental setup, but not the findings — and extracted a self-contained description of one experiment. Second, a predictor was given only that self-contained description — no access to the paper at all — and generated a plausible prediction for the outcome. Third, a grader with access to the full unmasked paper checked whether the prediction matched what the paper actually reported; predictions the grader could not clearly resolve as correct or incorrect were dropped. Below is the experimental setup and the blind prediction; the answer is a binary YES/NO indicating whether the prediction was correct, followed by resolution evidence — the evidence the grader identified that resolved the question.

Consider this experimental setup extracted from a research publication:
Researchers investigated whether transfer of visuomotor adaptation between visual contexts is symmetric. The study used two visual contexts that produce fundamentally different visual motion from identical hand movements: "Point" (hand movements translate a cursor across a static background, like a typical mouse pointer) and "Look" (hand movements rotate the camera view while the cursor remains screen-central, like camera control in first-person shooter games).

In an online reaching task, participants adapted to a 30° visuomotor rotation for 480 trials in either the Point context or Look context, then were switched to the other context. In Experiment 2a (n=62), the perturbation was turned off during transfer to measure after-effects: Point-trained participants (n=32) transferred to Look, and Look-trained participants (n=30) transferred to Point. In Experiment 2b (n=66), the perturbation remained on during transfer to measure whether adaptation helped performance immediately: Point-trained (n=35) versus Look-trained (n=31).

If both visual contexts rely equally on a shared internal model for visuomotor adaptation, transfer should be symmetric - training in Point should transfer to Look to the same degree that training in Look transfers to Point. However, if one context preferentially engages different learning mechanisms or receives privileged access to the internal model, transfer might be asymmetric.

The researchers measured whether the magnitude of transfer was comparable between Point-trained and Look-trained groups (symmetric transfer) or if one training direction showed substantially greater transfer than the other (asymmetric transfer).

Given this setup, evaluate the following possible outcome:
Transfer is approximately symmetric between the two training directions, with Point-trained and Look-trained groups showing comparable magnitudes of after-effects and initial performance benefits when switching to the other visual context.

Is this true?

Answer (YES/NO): NO